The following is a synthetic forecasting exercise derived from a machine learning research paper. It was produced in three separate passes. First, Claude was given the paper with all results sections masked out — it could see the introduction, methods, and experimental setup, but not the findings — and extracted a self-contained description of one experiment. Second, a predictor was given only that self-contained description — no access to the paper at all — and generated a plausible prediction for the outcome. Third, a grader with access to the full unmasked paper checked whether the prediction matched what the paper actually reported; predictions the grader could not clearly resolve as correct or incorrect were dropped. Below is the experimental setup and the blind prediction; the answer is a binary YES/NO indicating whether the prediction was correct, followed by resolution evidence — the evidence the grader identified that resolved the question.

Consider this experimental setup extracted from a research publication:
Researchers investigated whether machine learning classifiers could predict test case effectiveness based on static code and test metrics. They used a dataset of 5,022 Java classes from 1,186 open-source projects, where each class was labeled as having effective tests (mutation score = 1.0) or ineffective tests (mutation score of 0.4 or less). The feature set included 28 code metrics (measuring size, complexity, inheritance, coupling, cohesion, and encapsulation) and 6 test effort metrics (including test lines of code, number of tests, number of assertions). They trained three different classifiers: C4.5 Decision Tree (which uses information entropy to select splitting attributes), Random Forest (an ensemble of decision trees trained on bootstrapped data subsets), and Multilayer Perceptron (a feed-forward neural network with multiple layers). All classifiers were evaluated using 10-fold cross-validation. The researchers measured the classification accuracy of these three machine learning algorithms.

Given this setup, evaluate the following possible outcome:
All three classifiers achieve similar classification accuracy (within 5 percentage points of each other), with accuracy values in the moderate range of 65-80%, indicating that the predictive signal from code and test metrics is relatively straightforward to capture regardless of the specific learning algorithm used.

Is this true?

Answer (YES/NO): NO